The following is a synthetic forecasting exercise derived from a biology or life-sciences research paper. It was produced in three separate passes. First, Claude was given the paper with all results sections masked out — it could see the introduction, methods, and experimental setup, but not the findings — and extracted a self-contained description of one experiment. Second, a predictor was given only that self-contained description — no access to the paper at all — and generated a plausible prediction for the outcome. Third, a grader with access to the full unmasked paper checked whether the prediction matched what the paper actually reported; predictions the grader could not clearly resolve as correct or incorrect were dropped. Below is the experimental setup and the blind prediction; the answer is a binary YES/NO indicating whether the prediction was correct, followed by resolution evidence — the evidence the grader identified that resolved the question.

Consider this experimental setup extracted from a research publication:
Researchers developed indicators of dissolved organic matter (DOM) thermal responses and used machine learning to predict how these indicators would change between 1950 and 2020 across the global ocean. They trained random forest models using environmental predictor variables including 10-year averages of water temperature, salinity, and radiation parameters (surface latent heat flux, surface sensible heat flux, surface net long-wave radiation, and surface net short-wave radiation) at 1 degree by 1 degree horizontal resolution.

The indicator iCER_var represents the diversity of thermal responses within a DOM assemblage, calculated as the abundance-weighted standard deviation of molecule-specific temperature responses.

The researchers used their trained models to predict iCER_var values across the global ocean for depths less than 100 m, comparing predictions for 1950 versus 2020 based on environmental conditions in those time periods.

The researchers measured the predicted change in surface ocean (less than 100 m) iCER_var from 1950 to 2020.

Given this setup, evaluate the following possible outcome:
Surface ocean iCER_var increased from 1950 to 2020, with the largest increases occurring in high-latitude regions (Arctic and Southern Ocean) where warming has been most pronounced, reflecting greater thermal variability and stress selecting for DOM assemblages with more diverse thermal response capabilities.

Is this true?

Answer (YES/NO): NO